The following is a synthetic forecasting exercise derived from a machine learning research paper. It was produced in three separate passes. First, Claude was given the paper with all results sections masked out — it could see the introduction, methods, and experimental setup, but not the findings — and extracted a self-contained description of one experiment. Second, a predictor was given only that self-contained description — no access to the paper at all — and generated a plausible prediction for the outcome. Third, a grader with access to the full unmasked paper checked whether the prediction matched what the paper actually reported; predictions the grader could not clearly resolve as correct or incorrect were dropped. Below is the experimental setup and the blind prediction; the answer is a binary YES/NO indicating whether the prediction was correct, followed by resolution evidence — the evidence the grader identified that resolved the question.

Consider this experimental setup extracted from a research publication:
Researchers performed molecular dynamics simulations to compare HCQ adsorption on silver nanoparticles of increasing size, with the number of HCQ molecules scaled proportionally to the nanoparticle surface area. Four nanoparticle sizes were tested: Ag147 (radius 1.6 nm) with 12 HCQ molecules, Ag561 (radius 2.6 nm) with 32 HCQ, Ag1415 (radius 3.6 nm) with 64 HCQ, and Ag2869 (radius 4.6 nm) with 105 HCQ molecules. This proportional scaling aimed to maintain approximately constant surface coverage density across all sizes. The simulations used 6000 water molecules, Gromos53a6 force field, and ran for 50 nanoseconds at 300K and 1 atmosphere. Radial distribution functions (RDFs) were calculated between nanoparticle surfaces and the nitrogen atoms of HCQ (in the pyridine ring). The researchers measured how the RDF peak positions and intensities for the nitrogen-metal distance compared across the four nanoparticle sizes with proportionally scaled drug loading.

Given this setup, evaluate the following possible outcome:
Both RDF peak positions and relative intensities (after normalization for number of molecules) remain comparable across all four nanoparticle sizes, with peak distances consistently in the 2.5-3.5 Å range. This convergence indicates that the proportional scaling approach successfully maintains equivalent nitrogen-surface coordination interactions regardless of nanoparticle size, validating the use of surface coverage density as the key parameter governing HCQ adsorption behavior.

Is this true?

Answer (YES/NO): NO